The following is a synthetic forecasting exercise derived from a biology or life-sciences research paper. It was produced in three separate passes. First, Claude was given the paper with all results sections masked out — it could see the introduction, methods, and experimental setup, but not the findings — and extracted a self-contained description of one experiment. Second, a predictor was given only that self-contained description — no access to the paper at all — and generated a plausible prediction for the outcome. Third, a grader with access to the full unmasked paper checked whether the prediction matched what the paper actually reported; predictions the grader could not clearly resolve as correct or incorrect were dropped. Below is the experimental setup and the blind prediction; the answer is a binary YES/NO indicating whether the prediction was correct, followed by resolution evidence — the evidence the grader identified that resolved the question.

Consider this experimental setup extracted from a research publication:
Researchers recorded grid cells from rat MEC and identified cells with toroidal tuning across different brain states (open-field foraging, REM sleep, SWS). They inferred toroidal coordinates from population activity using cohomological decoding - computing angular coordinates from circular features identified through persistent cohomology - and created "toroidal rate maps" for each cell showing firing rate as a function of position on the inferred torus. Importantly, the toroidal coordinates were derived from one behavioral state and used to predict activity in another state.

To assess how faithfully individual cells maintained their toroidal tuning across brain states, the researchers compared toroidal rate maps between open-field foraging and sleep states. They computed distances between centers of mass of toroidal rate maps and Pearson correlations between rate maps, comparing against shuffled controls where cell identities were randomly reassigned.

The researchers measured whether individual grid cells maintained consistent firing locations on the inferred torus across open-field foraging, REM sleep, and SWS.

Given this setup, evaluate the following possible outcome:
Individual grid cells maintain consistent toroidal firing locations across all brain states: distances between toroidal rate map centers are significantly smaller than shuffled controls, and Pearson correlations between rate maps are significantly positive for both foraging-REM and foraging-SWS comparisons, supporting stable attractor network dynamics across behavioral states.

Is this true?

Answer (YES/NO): YES